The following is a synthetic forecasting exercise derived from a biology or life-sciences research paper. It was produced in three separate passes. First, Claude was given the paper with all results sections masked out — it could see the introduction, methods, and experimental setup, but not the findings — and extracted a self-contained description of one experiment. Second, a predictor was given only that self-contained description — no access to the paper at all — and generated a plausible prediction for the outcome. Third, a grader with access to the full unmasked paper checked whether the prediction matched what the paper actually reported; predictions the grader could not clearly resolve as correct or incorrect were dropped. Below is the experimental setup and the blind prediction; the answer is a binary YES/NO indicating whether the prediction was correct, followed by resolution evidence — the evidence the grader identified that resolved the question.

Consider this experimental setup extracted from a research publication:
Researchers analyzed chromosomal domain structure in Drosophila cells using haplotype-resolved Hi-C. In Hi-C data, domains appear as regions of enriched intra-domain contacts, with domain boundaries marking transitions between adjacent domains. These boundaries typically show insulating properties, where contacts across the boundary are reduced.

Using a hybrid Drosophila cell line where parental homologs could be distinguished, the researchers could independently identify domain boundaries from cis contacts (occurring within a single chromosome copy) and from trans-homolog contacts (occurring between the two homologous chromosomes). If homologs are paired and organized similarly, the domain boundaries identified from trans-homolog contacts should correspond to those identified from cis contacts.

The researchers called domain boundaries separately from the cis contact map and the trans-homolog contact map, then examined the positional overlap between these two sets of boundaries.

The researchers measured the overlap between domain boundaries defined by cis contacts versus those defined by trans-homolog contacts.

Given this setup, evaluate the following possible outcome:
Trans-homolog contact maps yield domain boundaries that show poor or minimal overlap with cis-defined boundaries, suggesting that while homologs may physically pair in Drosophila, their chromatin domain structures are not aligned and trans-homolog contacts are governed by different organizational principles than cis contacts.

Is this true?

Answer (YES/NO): NO